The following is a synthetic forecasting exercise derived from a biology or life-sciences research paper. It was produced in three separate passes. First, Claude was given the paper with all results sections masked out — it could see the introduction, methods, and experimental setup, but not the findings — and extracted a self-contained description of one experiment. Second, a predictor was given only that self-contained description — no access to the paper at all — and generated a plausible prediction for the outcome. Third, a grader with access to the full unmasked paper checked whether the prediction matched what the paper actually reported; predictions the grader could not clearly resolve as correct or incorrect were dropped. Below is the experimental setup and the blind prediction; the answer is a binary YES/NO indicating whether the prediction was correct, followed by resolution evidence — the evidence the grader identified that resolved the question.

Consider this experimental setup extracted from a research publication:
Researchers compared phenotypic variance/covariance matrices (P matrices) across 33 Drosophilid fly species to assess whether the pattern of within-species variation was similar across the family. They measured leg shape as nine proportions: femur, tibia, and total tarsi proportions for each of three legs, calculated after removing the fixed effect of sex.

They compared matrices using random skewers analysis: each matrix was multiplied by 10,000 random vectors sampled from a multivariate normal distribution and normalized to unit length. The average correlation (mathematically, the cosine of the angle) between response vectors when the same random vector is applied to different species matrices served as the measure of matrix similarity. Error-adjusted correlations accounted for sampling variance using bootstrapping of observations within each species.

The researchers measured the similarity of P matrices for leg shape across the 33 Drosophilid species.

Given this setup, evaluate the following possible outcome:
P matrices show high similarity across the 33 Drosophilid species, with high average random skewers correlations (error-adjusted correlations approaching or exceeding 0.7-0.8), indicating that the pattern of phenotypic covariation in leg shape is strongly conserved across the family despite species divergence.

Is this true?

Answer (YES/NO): YES